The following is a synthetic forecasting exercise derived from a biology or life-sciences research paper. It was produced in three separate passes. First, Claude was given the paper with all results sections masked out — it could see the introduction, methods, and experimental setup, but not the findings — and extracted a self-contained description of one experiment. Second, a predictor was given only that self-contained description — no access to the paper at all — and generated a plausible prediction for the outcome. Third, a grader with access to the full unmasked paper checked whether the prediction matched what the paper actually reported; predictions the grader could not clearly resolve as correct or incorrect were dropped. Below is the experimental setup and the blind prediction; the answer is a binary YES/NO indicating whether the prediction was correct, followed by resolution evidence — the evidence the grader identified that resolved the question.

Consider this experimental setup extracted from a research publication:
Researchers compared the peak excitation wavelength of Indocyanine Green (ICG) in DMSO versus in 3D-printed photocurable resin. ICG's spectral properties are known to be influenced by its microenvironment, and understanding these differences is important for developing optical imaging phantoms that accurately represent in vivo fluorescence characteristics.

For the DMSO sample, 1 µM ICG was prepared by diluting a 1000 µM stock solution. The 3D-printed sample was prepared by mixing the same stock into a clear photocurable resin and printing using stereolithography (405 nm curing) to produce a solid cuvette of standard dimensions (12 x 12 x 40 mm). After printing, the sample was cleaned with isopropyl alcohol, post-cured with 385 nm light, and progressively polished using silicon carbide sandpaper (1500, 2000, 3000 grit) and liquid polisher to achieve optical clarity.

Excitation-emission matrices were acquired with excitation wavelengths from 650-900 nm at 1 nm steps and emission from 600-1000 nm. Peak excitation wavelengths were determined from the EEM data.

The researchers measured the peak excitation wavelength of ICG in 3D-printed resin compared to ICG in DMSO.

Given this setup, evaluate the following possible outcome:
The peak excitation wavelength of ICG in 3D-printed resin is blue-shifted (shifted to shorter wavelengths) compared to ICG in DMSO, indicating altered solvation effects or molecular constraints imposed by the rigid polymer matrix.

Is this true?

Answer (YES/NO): NO